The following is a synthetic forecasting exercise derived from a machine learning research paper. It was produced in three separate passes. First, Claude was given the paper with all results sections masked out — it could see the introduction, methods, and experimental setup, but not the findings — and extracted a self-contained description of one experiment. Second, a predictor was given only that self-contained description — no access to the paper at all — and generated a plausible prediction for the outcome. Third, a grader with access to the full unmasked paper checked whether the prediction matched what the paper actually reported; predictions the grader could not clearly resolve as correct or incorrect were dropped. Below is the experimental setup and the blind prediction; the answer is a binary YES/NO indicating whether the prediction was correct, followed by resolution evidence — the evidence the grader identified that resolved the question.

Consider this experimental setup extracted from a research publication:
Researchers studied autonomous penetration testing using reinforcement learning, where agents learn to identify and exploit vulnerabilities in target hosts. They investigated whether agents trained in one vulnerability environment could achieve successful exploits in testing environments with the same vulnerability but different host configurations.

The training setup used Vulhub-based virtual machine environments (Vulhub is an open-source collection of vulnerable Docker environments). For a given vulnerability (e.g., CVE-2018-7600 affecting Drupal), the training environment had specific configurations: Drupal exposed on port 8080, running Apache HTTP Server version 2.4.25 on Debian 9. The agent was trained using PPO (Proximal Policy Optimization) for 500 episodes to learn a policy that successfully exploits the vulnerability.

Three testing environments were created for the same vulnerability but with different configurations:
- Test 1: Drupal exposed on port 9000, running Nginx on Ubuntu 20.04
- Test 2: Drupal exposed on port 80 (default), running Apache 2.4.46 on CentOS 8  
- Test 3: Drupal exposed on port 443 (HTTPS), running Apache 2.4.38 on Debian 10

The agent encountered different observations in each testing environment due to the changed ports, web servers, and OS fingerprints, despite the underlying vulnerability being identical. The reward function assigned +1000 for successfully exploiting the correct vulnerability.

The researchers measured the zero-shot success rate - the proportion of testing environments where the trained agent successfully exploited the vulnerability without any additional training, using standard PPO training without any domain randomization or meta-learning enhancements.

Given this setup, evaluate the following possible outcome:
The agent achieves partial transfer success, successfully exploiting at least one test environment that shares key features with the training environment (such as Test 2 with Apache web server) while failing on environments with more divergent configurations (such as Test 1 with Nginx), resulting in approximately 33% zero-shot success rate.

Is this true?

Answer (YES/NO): NO